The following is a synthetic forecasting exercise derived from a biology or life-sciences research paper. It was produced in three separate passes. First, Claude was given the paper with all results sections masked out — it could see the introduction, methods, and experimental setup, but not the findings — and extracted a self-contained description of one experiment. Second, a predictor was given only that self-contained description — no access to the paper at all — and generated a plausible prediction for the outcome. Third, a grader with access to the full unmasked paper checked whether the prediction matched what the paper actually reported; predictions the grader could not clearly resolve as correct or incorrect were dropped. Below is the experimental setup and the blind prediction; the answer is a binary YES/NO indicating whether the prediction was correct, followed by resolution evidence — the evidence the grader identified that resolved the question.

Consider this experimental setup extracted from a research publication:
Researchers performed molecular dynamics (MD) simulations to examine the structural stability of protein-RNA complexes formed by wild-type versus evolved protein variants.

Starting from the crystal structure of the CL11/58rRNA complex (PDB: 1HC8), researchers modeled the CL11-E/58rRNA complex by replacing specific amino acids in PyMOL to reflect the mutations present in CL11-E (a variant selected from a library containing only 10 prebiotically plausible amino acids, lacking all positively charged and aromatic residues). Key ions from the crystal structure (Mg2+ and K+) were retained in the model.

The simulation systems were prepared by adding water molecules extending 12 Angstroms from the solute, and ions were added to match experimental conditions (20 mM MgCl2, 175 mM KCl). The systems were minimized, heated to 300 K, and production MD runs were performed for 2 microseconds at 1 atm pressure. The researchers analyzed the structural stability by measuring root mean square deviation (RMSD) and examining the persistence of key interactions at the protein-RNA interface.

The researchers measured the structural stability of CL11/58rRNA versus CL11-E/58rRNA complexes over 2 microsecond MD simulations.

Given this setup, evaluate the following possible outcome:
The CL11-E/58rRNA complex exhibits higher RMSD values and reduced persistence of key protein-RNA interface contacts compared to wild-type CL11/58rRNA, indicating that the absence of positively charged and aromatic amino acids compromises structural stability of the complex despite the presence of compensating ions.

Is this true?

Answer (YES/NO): NO